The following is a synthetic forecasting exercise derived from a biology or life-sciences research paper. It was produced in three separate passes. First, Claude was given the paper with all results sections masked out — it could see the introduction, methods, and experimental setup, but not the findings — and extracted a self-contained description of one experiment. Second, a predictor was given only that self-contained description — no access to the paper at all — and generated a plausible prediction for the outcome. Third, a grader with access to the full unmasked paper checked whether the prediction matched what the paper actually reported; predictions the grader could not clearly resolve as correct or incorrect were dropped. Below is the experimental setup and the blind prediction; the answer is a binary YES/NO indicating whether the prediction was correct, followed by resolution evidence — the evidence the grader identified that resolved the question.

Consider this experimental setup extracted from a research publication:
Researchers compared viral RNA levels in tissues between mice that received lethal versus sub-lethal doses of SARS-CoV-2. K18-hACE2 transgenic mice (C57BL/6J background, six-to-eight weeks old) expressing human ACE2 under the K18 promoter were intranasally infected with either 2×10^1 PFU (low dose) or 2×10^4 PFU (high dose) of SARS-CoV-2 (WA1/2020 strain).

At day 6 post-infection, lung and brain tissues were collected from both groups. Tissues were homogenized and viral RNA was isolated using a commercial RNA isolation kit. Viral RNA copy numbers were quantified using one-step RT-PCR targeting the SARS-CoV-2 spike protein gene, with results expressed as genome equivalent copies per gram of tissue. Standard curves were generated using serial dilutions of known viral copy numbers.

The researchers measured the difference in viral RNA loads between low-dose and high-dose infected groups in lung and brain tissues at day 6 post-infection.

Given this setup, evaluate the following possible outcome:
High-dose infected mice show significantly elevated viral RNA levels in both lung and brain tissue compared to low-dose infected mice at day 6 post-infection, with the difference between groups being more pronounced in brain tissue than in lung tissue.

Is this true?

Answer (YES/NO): YES